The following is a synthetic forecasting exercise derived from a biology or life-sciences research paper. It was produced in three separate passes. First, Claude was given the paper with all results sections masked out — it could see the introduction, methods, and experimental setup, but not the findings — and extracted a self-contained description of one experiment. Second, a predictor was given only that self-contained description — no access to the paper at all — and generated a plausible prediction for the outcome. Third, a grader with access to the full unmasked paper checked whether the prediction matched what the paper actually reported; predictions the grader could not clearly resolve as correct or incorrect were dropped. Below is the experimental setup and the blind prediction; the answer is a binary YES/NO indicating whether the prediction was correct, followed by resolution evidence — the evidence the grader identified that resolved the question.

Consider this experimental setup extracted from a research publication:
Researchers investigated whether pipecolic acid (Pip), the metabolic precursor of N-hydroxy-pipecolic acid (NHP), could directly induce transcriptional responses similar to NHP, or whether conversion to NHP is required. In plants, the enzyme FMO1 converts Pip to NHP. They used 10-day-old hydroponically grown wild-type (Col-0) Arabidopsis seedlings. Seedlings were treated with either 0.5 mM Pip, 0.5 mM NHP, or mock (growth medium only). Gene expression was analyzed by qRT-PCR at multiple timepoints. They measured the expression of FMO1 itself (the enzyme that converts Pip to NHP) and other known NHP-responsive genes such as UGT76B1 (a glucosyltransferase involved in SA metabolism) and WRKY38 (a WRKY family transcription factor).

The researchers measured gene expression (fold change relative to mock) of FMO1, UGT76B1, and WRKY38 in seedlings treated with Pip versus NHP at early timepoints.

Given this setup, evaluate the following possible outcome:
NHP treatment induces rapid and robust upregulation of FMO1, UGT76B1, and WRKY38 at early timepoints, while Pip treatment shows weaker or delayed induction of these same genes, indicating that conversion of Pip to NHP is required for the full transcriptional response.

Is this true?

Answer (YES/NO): NO